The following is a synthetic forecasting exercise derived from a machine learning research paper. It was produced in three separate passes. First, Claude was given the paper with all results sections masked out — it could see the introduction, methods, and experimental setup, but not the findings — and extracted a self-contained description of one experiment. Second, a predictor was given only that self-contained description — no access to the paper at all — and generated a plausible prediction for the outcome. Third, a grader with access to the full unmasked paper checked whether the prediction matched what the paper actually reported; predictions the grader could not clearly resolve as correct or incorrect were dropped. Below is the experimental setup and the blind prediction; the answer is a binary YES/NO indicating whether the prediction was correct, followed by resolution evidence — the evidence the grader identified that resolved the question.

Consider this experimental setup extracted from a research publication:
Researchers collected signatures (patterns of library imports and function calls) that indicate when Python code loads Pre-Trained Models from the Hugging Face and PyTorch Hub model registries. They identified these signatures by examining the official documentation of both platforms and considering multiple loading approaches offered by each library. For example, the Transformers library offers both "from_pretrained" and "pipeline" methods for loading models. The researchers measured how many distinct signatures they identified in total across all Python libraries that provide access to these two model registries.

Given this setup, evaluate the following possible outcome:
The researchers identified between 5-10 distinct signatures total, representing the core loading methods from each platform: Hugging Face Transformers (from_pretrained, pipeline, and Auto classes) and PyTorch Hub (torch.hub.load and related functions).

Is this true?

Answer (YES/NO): NO